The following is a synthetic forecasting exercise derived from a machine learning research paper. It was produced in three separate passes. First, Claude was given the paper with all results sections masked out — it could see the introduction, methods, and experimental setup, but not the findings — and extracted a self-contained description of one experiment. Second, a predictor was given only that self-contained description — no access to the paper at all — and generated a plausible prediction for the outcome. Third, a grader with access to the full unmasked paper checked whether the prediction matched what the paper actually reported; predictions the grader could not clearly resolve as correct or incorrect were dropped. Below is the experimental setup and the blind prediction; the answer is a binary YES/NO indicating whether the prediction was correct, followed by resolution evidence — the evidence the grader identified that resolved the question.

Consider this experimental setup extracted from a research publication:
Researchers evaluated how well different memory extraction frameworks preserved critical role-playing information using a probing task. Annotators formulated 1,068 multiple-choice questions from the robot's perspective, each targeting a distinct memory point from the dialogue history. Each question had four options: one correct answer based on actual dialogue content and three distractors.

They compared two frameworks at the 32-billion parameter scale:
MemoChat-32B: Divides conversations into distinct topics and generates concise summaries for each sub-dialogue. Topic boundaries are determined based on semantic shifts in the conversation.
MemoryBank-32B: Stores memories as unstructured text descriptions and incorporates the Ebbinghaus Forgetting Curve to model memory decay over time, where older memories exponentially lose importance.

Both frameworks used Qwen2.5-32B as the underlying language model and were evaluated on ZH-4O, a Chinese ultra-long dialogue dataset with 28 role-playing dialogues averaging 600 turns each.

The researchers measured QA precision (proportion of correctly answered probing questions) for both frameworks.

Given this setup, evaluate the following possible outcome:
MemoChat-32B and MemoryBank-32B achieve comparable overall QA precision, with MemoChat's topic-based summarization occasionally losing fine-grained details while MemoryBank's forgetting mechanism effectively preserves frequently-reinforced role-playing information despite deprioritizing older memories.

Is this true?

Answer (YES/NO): NO